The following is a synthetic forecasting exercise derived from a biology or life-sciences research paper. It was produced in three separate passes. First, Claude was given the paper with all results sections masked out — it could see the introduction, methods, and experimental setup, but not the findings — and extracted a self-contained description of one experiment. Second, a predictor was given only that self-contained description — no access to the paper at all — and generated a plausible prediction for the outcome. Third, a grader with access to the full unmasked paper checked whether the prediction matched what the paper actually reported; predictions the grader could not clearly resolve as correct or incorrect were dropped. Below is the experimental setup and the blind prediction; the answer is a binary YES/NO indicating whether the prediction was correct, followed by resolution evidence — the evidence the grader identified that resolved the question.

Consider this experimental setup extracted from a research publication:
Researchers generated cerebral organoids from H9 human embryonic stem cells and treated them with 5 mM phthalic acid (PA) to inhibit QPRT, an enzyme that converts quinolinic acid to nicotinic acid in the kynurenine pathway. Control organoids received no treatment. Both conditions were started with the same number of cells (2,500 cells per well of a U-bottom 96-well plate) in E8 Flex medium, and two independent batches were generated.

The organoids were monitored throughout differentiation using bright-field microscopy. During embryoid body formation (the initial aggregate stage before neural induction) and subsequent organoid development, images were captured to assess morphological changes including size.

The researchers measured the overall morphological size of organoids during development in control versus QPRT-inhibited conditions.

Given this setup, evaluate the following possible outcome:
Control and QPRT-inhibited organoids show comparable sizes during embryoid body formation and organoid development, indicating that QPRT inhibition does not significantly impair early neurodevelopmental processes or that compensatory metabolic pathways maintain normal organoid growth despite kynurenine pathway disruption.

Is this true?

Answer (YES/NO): NO